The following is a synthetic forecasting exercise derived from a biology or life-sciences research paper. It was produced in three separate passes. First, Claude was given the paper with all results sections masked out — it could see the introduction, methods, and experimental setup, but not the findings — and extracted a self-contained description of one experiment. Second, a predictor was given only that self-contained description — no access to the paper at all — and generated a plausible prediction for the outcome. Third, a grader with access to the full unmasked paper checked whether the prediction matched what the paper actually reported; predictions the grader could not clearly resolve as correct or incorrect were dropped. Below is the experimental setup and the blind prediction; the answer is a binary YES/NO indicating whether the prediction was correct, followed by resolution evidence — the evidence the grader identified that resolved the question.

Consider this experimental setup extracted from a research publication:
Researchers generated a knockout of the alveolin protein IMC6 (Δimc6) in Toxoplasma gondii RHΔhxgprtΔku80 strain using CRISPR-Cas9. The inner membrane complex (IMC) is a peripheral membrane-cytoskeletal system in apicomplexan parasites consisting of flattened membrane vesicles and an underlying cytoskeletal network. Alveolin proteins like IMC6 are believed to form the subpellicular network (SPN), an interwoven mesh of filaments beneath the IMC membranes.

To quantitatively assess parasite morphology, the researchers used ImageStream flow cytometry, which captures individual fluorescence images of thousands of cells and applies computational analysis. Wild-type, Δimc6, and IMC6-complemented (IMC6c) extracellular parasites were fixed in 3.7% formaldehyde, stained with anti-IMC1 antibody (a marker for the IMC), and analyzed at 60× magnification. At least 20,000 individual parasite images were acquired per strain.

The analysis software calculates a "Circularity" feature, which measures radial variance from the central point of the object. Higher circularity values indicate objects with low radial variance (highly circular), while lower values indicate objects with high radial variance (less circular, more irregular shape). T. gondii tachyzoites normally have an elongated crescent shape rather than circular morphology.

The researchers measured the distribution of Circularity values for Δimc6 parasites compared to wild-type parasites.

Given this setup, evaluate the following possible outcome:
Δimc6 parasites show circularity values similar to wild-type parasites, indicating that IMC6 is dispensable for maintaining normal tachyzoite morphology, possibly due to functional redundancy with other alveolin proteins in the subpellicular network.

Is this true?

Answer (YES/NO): NO